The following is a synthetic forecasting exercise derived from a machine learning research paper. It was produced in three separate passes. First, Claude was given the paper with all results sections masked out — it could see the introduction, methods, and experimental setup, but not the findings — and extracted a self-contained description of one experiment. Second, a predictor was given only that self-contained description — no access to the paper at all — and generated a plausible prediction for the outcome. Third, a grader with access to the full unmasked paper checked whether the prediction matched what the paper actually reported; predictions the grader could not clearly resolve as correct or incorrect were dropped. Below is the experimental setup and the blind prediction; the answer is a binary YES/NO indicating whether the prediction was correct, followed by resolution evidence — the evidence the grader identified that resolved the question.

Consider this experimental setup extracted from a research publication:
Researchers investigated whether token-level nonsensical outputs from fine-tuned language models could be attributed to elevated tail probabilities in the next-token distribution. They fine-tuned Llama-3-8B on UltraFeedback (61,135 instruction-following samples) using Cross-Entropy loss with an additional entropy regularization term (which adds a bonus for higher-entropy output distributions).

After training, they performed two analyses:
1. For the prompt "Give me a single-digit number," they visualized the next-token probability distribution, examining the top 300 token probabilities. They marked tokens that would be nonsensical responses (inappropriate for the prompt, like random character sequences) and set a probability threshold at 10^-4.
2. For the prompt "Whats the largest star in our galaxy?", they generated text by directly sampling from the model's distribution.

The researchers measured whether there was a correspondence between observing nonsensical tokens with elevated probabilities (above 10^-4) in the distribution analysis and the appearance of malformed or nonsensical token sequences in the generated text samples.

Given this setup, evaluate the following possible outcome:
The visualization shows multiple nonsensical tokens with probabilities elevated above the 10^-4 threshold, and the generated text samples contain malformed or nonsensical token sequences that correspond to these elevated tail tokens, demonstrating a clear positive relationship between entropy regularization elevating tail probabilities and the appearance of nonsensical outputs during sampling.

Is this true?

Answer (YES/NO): YES